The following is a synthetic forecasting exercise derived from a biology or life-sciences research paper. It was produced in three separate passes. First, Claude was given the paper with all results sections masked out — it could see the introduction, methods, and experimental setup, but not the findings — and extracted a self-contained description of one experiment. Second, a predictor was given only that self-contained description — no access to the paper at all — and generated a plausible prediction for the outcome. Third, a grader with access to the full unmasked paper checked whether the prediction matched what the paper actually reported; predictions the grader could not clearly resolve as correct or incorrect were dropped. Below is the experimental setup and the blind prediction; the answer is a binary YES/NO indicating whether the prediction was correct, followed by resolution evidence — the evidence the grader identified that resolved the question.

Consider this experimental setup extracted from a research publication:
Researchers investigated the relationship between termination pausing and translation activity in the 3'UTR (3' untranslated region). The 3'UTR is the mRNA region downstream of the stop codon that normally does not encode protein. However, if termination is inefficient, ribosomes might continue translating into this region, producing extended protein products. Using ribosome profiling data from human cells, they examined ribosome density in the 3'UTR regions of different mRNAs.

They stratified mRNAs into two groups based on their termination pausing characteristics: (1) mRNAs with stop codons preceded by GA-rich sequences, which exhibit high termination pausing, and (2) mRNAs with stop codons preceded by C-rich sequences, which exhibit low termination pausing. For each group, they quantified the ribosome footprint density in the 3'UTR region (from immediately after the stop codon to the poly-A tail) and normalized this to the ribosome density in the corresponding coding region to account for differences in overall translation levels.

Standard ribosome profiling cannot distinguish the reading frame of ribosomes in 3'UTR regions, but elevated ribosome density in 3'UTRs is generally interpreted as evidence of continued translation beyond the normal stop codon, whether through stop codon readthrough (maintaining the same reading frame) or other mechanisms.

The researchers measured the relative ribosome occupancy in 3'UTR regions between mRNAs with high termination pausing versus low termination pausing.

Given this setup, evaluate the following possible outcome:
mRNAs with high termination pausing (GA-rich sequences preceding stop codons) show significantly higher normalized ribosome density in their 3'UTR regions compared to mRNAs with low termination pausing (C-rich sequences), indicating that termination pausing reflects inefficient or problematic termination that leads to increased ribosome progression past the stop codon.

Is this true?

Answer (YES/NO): NO